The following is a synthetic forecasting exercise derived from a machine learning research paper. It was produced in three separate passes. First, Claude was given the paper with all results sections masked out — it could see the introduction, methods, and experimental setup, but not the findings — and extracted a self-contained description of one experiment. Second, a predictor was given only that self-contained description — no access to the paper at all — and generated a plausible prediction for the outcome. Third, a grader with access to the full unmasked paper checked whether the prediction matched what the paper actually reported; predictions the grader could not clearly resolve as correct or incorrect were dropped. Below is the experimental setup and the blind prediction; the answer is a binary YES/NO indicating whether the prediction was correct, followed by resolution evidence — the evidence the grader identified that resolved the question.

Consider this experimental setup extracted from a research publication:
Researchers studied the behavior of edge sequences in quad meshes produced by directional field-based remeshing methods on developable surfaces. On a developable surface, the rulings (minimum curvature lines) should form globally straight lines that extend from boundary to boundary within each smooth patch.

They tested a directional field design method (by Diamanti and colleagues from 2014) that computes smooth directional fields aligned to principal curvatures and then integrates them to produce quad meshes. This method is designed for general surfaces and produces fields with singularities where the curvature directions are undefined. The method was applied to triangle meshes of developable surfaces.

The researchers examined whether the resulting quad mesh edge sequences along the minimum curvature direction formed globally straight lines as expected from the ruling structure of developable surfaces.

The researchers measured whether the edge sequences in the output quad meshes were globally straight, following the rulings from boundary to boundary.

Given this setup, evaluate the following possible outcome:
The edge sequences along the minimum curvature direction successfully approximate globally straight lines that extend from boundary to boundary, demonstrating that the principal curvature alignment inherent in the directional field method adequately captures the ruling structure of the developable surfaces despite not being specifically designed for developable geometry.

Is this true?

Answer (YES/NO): NO